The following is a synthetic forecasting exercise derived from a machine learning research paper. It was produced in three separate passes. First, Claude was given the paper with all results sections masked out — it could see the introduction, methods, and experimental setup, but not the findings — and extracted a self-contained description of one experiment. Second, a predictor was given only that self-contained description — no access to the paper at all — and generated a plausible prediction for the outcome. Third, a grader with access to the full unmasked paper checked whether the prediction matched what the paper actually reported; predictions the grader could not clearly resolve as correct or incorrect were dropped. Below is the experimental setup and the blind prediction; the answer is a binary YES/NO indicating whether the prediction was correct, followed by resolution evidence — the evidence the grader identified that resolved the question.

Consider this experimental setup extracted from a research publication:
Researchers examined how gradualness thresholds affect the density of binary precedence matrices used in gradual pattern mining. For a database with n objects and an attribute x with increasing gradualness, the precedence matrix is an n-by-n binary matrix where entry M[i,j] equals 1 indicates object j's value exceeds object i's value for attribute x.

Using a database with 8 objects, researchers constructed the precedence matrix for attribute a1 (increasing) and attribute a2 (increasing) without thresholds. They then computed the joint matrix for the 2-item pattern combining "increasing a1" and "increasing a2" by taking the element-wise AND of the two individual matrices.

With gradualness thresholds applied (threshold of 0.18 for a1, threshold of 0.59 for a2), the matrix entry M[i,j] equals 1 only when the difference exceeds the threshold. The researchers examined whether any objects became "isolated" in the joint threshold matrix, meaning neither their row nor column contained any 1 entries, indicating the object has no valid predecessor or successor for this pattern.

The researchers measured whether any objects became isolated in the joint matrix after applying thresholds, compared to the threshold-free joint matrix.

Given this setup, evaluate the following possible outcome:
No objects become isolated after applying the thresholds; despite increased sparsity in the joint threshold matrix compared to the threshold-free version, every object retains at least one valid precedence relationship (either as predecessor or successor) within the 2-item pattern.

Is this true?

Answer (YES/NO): NO